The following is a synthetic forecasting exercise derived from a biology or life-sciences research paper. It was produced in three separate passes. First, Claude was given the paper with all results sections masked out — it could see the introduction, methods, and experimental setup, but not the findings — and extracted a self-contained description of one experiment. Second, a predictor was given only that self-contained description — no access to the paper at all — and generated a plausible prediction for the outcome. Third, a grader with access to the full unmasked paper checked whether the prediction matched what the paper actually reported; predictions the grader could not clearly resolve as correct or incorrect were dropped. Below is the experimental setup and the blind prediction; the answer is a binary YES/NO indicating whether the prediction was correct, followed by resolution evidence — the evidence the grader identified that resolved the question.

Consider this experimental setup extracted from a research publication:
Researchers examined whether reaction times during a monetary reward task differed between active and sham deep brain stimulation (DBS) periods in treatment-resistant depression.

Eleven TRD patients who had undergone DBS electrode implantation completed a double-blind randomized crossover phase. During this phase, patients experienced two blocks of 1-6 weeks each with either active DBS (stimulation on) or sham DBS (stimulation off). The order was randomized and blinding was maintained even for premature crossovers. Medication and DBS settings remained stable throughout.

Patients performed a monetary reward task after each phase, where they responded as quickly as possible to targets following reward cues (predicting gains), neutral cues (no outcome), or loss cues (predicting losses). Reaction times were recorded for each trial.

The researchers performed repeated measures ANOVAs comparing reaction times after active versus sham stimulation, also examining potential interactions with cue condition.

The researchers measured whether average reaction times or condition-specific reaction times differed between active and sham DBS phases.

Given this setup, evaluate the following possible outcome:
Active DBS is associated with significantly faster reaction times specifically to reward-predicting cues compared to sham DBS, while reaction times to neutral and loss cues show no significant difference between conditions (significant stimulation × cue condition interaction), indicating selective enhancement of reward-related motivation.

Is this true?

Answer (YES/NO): NO